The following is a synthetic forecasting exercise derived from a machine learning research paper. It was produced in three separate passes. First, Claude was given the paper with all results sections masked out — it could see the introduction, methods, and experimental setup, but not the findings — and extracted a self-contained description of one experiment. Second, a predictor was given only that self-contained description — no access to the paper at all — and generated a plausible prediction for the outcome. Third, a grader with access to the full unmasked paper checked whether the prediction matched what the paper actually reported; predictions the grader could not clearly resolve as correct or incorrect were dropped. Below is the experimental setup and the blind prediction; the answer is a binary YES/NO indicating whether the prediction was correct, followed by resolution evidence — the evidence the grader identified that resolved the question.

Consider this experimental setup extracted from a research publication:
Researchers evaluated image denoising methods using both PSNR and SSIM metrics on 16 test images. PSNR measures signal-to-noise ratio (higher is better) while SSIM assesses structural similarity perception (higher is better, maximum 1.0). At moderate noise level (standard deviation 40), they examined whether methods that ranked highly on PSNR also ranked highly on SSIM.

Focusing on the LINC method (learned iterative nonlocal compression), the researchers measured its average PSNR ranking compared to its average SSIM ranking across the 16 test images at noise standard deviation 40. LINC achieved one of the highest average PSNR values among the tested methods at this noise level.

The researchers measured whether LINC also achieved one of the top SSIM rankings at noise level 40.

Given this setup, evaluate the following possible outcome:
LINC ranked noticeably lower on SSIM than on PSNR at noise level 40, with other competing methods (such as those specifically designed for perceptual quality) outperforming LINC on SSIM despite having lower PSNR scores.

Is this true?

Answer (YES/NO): NO